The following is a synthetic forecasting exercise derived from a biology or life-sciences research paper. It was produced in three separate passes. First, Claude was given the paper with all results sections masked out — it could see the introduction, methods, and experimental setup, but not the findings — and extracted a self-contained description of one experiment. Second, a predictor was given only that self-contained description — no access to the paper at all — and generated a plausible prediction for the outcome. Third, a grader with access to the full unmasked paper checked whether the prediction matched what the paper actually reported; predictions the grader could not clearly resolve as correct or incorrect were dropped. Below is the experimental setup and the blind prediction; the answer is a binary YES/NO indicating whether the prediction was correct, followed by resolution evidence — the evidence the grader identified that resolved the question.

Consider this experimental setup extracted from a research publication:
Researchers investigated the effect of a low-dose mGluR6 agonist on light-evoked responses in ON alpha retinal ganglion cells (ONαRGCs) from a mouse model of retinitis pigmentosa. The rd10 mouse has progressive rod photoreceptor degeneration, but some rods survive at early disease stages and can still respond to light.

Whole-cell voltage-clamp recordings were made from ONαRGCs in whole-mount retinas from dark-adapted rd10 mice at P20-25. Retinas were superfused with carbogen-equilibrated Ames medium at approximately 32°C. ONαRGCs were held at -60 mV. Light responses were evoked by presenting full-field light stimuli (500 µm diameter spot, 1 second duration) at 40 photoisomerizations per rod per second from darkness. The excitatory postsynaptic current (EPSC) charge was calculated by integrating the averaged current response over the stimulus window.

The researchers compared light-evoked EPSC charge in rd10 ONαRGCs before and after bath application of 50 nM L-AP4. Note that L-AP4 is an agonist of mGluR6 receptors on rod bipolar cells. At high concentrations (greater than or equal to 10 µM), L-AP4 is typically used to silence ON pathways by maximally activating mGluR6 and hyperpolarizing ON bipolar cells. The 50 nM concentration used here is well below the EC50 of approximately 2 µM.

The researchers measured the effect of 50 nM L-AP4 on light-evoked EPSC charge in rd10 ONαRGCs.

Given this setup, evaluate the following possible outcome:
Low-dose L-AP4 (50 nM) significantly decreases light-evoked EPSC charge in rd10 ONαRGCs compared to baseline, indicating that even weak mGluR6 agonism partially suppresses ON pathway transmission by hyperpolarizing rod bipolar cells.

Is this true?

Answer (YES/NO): NO